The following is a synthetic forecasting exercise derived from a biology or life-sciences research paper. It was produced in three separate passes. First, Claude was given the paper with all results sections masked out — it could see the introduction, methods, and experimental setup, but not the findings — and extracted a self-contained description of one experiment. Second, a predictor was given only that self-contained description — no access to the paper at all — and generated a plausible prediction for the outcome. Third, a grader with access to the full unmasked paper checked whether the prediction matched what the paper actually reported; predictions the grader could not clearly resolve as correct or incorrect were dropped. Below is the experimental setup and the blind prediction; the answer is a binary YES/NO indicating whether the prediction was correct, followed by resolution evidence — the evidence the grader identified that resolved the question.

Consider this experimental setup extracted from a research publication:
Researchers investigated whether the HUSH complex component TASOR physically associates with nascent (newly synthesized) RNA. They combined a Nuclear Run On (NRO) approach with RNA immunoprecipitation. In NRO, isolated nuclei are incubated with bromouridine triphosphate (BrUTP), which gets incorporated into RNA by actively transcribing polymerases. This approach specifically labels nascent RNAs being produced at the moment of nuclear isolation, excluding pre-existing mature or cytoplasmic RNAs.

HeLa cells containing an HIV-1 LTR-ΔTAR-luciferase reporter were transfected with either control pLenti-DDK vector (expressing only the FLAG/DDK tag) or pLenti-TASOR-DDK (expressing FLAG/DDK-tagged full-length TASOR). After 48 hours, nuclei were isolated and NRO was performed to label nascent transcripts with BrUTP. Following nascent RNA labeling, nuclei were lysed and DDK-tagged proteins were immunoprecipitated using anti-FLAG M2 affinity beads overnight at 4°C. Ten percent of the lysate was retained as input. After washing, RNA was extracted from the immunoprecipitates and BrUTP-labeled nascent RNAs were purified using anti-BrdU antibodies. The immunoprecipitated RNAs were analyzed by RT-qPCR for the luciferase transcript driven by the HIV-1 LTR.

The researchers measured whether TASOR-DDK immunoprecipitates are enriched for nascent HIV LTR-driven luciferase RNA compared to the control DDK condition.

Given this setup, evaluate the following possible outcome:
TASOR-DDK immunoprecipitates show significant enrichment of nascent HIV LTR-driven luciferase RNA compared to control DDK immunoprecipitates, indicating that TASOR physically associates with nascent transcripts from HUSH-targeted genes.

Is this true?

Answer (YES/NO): YES